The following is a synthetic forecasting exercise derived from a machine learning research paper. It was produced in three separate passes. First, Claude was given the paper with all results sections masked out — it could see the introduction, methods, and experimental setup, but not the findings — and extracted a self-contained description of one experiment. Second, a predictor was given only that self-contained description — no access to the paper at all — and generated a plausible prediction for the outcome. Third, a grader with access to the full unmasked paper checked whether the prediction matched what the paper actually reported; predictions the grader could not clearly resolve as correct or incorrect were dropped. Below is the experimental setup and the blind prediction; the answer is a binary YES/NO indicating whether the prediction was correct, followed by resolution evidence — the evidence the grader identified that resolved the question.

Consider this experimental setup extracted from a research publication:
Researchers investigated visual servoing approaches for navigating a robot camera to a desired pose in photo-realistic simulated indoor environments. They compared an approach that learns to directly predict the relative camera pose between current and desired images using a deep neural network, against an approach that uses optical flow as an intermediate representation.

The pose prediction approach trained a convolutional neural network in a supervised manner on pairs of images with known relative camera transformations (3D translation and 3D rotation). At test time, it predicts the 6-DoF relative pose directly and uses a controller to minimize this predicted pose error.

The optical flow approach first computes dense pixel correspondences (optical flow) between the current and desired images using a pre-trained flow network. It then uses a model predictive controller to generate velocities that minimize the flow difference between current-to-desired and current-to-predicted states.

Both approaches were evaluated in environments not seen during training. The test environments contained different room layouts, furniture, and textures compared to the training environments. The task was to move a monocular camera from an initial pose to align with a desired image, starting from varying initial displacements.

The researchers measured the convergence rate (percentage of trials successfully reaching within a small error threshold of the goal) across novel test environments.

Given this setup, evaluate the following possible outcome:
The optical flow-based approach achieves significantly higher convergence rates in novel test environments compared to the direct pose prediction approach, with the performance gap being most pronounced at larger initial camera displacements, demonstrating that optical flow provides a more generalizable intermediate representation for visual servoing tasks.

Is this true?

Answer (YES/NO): NO